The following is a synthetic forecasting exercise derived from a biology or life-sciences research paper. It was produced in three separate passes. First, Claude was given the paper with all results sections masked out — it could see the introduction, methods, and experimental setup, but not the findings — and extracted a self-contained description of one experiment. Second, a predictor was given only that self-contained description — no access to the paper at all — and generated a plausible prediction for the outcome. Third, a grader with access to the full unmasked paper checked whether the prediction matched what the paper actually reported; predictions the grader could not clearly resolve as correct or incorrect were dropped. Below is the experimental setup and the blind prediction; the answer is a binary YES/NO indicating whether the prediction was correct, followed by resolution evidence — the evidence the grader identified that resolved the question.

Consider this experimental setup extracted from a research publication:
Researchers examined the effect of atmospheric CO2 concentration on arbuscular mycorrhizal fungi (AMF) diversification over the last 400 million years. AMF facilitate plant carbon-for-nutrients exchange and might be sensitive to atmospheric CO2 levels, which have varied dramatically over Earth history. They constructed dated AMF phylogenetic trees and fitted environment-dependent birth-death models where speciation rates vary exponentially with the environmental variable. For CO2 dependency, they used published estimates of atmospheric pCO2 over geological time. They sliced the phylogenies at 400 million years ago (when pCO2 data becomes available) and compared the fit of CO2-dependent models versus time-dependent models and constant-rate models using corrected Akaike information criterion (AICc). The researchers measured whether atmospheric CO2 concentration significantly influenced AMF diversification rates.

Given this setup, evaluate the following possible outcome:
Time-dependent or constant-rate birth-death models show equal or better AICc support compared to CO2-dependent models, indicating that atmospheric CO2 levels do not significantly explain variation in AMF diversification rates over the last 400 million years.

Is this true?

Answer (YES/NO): NO